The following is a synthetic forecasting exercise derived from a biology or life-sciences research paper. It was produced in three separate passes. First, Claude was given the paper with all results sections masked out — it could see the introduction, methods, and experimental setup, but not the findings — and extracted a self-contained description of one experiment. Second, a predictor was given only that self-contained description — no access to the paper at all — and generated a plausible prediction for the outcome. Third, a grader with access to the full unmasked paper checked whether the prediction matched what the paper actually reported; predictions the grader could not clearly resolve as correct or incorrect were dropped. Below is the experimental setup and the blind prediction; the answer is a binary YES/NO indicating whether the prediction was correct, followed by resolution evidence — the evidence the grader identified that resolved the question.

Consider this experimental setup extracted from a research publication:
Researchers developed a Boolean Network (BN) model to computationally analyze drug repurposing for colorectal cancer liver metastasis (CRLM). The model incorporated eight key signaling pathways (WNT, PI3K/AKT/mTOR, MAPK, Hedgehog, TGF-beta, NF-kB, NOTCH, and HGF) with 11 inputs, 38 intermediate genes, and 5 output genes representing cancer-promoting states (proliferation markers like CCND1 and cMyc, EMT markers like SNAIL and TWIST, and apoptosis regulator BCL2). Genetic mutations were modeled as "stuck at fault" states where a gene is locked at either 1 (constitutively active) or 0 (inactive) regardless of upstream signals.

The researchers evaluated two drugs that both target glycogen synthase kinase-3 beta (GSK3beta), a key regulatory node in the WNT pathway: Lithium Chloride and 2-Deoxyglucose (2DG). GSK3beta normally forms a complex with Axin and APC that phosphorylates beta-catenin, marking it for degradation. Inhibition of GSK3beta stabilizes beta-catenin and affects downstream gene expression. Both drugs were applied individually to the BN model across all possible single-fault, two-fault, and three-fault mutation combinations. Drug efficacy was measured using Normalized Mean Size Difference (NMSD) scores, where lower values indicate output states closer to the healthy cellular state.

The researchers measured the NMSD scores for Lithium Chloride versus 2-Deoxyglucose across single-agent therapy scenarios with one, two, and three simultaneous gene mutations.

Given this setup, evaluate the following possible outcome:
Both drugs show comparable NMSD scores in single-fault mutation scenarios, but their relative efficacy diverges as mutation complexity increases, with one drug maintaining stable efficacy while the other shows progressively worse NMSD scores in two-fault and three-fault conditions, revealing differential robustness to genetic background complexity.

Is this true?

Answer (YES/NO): NO